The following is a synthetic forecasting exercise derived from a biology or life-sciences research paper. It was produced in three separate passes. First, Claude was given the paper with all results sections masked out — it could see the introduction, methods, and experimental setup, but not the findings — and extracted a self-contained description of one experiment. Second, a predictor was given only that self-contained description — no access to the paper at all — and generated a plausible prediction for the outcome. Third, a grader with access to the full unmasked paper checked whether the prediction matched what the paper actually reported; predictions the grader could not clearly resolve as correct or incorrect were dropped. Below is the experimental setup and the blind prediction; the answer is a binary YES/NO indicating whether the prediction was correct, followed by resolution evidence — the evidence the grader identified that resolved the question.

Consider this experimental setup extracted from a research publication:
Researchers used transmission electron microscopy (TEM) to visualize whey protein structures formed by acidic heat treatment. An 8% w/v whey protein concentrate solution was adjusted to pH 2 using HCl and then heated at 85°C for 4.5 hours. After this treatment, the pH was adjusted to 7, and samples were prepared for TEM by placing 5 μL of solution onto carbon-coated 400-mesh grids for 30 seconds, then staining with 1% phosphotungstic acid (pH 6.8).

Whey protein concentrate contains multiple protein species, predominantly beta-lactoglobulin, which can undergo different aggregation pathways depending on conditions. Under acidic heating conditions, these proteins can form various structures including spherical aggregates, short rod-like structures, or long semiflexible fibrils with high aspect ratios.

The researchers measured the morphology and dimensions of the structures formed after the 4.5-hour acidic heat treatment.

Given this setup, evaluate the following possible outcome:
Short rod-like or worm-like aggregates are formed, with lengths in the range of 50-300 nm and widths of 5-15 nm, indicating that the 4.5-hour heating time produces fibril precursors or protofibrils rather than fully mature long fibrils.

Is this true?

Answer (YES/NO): NO